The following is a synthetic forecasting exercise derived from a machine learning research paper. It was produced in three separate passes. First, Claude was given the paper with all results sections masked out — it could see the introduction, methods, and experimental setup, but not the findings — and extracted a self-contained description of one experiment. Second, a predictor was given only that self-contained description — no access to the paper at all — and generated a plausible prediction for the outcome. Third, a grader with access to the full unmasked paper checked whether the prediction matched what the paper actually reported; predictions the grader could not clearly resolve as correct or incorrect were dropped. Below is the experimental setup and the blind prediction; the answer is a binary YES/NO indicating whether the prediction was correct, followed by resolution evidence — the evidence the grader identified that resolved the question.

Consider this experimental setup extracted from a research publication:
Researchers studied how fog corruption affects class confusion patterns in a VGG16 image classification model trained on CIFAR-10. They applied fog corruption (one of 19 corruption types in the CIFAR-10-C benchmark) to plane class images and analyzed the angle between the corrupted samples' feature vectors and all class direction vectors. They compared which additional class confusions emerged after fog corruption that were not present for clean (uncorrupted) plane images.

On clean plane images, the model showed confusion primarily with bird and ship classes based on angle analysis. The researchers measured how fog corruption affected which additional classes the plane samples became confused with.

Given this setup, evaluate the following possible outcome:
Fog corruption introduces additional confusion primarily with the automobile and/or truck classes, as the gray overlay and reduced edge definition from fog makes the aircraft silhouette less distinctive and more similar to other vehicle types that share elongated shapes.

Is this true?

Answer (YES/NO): NO